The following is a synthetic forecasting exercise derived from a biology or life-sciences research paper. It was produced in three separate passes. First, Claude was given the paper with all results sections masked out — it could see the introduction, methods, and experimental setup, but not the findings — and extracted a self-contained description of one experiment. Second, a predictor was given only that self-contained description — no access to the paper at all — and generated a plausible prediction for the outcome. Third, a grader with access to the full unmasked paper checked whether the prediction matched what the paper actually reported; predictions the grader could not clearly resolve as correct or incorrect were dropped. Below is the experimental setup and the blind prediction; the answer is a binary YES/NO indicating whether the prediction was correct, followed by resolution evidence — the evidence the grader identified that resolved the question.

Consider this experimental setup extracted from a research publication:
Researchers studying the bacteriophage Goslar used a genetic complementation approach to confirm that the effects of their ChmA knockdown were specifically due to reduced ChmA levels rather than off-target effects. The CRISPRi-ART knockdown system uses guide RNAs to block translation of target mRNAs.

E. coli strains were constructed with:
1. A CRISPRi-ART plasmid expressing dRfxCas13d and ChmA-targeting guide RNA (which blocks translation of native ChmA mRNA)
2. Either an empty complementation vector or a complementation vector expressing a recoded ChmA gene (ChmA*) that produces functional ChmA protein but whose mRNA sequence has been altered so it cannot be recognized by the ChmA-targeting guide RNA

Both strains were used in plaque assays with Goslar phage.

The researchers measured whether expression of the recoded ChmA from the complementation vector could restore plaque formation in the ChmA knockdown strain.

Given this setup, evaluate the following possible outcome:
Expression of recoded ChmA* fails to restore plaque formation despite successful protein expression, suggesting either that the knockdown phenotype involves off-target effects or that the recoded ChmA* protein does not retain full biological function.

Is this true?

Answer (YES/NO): NO